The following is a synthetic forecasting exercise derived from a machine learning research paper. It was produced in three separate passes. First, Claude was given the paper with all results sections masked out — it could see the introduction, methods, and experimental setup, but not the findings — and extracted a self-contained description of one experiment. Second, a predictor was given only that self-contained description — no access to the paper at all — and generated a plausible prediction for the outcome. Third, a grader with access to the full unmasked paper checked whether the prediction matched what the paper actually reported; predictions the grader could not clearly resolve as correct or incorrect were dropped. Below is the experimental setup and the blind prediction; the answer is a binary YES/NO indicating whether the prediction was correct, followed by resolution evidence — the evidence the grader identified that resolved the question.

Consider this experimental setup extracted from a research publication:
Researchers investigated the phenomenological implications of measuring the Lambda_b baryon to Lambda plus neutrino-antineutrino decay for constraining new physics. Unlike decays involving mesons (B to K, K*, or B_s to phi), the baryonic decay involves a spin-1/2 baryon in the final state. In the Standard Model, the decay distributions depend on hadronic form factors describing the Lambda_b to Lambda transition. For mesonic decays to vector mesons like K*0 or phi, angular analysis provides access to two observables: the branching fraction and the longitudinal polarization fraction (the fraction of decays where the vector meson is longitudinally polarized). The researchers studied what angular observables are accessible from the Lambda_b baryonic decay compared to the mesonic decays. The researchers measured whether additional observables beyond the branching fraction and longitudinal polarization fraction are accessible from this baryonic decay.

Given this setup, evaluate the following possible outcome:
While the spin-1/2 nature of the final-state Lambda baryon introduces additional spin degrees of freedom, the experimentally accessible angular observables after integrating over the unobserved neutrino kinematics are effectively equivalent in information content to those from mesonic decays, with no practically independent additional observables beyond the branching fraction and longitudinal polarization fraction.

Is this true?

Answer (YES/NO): NO